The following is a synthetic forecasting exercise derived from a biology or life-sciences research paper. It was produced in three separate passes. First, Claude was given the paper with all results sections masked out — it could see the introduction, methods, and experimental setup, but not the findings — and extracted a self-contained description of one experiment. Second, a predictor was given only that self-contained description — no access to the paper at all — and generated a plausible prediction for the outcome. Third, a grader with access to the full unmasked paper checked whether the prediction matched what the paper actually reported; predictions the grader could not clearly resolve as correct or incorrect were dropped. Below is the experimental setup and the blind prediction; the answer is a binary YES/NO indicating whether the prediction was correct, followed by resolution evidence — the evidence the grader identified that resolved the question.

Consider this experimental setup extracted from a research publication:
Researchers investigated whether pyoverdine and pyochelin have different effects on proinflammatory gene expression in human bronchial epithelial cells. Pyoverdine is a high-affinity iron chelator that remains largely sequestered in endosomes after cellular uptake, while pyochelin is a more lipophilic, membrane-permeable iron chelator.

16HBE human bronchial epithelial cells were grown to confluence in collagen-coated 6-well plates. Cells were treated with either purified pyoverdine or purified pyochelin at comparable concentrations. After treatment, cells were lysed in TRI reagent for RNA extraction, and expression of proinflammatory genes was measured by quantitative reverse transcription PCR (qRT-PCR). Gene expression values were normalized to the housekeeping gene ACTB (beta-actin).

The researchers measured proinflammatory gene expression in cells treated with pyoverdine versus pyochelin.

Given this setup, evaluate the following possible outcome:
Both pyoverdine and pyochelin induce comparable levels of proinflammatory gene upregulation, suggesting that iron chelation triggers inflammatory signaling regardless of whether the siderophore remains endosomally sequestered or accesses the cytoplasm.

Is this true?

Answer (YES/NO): NO